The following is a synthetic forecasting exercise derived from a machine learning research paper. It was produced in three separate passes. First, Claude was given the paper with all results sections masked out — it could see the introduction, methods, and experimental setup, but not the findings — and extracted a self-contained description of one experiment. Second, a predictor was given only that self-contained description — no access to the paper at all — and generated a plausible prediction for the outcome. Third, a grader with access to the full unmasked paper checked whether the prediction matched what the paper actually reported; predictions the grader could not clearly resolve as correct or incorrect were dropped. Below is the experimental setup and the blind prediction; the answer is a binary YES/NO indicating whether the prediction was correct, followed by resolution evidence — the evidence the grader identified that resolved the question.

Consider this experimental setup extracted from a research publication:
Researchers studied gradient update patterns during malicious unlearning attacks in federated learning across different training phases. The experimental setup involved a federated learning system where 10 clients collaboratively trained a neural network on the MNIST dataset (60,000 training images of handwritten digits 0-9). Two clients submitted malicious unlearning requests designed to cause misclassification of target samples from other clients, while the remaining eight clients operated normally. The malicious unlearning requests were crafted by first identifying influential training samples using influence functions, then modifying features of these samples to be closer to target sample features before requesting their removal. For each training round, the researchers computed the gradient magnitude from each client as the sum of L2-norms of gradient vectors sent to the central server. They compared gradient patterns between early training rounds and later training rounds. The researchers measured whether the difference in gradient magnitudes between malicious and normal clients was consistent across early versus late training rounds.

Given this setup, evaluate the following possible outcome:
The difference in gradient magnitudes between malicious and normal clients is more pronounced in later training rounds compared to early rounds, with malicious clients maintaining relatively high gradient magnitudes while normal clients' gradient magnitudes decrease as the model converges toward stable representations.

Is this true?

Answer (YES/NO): NO